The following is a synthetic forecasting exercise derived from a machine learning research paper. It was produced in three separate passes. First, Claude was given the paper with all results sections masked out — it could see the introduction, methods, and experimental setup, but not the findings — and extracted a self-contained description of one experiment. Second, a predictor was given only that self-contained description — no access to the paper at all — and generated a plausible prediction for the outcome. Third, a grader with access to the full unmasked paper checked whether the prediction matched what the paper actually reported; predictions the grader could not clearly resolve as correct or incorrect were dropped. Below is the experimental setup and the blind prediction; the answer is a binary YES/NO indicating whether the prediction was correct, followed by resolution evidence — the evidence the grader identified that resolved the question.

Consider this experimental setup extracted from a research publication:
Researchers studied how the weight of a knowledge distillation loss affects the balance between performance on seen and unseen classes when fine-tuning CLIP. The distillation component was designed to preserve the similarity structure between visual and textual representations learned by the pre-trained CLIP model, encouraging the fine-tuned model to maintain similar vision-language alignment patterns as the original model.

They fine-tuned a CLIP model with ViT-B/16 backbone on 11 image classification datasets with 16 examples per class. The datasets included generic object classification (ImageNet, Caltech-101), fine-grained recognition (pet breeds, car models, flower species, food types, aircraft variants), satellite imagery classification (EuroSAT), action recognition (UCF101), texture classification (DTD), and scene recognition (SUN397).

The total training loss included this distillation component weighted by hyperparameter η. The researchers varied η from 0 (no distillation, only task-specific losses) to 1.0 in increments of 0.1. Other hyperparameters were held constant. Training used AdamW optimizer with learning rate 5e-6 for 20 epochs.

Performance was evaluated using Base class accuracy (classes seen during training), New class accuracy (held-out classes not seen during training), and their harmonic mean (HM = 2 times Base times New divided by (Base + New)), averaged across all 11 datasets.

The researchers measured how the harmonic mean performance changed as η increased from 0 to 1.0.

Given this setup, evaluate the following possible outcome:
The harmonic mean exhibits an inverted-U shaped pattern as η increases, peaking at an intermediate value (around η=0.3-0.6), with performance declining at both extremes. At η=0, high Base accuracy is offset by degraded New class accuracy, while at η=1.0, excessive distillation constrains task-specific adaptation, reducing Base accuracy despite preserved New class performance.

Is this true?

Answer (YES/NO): NO